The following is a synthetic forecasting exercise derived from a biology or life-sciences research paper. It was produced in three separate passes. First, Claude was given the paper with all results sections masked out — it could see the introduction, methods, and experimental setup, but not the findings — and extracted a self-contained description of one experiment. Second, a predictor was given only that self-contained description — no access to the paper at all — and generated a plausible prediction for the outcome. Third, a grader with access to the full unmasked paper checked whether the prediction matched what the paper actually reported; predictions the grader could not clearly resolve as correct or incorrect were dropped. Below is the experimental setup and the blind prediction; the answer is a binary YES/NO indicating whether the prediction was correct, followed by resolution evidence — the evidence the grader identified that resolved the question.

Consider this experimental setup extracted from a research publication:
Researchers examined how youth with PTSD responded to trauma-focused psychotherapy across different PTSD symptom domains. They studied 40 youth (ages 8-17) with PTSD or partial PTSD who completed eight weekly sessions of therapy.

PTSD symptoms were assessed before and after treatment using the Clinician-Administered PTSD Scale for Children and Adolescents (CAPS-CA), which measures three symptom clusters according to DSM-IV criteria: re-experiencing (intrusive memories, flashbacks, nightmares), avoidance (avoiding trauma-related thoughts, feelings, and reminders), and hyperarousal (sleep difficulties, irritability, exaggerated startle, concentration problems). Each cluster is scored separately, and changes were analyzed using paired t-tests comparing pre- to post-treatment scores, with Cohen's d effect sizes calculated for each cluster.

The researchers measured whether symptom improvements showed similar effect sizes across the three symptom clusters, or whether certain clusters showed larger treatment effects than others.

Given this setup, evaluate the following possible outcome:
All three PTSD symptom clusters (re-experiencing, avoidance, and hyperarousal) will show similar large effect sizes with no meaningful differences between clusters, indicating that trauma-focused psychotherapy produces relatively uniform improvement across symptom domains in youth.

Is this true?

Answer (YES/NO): NO